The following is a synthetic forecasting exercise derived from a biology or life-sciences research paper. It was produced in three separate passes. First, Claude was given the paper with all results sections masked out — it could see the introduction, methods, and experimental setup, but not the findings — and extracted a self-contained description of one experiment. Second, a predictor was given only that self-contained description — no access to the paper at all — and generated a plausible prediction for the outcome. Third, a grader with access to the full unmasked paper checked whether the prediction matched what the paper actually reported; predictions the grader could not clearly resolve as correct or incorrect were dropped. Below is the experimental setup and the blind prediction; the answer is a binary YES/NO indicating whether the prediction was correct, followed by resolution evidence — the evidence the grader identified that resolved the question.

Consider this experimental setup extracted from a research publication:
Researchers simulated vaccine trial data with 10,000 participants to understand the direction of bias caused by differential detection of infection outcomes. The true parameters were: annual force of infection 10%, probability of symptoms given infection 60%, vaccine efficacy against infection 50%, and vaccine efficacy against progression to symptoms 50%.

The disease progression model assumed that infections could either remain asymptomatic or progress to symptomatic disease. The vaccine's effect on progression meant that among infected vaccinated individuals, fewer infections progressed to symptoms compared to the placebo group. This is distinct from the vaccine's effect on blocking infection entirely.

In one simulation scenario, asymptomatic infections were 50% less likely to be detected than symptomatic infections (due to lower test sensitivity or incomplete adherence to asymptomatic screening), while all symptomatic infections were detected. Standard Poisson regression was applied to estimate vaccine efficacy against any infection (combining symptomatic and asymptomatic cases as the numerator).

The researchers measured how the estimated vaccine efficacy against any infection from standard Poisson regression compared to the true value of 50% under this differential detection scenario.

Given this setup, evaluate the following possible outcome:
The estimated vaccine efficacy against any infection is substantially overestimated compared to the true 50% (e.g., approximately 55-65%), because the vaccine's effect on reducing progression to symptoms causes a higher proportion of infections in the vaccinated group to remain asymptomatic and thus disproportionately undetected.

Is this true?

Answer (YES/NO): YES